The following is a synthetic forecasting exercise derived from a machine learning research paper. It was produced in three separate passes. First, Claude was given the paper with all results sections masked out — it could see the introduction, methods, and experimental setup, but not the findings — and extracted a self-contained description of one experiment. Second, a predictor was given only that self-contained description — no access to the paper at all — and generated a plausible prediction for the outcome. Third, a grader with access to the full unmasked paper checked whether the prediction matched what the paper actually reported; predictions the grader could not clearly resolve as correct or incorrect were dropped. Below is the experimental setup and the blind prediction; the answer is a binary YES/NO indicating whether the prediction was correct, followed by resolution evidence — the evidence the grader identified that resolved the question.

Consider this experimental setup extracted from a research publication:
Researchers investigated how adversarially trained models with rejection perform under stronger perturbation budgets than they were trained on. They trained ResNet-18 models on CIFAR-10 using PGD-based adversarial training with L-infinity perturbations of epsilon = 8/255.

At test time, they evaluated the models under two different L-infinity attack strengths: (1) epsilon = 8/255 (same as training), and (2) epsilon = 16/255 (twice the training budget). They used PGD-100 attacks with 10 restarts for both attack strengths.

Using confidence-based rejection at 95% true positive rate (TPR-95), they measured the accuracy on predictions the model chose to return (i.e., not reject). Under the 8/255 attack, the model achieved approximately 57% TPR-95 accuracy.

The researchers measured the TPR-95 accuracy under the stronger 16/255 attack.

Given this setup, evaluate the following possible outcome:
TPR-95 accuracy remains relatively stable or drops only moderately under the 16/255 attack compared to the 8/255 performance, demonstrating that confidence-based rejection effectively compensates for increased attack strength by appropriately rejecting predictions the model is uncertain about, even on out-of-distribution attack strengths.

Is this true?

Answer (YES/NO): NO